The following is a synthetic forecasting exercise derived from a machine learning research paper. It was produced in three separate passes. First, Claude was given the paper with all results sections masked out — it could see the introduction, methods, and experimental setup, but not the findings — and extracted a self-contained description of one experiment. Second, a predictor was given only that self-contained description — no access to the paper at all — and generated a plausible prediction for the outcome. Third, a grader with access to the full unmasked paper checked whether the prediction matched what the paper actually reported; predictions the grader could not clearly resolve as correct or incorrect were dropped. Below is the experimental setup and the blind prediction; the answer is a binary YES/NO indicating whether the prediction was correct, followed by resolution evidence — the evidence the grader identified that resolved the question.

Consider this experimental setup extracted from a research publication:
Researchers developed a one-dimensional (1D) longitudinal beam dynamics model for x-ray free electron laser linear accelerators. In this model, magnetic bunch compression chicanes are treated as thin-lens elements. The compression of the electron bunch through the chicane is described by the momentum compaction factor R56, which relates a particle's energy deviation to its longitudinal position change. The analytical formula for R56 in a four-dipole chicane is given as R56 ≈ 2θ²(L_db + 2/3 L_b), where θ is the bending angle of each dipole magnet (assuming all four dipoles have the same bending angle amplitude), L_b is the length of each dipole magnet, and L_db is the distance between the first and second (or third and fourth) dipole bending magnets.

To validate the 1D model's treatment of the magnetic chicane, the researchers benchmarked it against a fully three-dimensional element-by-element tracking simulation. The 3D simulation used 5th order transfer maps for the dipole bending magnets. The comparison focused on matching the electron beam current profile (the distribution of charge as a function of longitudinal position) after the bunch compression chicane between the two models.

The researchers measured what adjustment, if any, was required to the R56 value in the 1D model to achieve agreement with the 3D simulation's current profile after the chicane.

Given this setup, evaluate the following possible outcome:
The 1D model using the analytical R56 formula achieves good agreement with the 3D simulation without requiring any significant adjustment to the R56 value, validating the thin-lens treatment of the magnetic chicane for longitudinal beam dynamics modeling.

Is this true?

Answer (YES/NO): NO